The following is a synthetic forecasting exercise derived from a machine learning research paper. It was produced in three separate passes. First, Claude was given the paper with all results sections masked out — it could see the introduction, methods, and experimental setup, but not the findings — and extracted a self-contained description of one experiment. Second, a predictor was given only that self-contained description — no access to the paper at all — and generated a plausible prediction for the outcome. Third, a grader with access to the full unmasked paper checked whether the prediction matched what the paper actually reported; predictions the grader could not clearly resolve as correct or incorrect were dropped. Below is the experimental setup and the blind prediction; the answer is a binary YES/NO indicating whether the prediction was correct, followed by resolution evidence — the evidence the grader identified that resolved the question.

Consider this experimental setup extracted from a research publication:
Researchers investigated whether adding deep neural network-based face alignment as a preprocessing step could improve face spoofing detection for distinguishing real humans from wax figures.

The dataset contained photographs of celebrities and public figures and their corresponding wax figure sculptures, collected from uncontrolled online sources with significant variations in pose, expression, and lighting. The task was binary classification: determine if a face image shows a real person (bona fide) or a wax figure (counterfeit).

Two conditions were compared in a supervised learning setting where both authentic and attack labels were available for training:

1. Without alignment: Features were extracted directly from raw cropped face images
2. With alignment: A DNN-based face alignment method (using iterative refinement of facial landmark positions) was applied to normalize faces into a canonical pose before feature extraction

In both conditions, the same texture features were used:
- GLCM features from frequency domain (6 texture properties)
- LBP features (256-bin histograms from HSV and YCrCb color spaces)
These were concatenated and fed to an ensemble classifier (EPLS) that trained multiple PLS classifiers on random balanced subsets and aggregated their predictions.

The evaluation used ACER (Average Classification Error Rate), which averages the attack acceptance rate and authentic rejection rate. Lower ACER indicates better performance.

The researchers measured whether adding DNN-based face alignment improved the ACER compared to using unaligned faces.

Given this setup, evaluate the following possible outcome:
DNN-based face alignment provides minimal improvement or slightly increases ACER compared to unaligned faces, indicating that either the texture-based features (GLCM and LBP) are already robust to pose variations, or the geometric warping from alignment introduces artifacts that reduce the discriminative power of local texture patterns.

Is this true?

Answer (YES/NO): YES